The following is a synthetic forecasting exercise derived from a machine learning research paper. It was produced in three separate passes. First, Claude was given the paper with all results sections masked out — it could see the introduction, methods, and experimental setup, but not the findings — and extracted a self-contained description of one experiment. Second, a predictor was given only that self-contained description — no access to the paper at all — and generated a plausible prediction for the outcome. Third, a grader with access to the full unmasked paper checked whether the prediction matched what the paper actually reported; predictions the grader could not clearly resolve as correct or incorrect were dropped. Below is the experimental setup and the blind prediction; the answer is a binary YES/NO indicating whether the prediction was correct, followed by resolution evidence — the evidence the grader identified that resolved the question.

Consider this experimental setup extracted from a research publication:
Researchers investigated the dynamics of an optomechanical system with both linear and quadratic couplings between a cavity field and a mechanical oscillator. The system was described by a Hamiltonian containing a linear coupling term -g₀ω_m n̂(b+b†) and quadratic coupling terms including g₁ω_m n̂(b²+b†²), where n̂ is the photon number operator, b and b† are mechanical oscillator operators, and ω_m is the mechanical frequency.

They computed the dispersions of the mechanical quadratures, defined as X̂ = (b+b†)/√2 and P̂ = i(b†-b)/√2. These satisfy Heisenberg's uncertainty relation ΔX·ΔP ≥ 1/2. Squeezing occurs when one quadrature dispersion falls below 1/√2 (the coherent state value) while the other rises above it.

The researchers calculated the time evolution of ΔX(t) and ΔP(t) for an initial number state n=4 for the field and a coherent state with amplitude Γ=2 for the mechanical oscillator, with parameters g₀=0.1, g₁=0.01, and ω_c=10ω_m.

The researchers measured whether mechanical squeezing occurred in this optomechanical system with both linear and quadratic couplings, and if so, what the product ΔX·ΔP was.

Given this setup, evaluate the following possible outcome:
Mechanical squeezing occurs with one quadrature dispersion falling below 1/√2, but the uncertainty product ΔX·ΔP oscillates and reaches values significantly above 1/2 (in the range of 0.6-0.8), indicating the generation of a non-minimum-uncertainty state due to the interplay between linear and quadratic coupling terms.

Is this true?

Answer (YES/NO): NO